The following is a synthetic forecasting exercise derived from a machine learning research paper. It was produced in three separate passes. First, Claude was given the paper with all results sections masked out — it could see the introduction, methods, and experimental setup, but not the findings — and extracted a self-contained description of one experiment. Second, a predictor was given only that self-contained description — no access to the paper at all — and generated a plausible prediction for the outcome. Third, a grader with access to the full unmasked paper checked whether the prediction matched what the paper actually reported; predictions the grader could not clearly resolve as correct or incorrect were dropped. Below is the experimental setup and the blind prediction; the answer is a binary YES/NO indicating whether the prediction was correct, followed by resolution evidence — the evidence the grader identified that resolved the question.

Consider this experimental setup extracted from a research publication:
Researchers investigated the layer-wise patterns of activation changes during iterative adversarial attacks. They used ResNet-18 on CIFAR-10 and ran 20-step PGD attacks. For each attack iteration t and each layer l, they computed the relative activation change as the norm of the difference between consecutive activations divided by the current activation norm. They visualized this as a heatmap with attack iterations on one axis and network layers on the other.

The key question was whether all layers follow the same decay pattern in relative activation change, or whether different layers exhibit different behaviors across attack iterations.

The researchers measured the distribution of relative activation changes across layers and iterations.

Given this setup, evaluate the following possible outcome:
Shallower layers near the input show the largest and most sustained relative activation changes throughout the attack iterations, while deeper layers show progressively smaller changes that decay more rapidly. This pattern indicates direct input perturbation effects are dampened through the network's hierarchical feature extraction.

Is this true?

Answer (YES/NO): NO